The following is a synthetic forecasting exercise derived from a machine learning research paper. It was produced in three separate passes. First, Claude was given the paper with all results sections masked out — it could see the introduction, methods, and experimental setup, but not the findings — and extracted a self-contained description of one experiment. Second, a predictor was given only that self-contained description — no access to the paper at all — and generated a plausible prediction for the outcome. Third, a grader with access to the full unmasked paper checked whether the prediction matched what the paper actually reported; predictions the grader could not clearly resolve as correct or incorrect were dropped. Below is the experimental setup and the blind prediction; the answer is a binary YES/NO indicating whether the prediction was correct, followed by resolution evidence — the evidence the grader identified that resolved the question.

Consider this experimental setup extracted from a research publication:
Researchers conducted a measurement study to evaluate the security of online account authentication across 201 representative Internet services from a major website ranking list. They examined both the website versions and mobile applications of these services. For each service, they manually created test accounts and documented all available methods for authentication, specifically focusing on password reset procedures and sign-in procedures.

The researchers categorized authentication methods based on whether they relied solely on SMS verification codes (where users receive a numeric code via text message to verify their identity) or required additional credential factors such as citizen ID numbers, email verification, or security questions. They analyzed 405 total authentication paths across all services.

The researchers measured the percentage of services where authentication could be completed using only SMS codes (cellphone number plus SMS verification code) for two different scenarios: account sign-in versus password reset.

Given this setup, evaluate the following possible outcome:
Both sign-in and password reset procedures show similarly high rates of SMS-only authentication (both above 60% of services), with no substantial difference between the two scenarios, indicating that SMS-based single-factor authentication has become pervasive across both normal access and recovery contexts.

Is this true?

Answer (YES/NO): NO